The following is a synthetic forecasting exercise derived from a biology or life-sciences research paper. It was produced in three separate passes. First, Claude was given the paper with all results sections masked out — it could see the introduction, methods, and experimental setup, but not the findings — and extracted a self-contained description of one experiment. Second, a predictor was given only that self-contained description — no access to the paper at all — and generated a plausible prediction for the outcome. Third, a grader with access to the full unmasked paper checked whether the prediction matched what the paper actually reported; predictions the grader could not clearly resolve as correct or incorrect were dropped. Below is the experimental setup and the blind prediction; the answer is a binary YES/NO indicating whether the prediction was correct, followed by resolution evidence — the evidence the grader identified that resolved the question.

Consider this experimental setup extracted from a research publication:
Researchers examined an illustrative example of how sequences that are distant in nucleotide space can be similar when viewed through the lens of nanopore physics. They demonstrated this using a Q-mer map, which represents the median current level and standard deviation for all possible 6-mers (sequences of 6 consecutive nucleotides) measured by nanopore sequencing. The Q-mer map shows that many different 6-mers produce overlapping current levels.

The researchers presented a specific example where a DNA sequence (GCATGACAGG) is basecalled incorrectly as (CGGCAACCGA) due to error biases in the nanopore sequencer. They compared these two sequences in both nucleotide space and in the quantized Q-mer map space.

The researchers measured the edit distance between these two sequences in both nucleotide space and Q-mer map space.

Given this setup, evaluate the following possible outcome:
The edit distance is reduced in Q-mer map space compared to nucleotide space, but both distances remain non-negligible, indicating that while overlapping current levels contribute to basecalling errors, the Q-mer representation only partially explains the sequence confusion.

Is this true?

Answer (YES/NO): NO